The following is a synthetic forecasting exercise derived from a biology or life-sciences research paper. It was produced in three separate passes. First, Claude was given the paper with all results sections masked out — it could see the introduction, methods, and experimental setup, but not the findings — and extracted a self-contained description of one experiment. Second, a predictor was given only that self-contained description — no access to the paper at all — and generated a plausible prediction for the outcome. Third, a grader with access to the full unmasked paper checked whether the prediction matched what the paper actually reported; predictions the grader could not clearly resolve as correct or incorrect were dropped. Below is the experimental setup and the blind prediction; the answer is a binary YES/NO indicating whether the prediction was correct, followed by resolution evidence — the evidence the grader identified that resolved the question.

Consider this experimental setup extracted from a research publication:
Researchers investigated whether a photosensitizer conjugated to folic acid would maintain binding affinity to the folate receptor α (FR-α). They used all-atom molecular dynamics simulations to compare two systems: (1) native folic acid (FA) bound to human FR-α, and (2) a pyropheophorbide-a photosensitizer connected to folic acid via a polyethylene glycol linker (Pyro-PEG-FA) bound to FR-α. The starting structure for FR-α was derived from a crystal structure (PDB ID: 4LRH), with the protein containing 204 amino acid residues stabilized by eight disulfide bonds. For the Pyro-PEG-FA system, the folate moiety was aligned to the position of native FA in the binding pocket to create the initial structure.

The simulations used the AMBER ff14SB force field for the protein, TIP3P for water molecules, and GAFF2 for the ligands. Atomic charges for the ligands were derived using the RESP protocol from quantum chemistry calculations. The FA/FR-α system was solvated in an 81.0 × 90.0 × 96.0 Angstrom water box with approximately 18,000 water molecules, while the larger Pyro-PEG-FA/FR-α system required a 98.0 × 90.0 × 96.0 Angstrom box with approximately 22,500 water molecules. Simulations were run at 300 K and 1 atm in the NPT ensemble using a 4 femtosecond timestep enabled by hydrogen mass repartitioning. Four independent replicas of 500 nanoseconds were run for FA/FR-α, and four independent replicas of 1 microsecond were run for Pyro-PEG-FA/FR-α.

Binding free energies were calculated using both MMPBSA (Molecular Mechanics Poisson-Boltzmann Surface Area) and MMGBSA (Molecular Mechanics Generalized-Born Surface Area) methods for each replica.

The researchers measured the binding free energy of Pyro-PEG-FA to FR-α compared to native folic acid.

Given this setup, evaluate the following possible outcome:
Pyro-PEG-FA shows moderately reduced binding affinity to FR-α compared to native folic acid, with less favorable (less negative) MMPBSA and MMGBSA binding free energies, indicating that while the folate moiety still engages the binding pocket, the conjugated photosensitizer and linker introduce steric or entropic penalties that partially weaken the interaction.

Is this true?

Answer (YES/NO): YES